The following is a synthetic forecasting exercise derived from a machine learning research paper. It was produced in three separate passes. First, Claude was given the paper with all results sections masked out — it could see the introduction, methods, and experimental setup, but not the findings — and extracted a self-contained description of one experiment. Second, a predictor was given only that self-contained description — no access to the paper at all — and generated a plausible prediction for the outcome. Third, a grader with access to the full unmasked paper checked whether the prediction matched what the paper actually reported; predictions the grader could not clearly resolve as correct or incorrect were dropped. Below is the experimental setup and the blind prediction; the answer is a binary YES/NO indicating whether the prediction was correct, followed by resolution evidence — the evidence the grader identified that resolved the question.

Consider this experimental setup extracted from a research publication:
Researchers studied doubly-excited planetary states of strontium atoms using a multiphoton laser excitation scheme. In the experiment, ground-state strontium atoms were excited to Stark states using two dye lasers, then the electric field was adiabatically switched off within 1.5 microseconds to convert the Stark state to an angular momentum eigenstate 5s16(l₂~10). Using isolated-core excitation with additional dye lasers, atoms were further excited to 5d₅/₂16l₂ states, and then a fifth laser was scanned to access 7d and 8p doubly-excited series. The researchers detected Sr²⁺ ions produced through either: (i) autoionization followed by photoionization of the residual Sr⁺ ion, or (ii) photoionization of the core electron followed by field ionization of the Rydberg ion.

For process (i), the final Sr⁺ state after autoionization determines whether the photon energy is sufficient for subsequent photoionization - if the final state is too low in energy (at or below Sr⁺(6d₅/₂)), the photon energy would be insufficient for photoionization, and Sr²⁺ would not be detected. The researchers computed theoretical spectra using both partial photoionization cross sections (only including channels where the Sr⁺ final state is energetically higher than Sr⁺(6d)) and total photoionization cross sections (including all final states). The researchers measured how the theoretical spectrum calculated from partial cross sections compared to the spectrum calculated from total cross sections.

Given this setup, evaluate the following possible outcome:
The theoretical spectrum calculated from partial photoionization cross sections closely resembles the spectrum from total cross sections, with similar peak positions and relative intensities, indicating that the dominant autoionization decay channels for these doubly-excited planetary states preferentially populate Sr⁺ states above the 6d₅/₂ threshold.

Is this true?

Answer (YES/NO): YES